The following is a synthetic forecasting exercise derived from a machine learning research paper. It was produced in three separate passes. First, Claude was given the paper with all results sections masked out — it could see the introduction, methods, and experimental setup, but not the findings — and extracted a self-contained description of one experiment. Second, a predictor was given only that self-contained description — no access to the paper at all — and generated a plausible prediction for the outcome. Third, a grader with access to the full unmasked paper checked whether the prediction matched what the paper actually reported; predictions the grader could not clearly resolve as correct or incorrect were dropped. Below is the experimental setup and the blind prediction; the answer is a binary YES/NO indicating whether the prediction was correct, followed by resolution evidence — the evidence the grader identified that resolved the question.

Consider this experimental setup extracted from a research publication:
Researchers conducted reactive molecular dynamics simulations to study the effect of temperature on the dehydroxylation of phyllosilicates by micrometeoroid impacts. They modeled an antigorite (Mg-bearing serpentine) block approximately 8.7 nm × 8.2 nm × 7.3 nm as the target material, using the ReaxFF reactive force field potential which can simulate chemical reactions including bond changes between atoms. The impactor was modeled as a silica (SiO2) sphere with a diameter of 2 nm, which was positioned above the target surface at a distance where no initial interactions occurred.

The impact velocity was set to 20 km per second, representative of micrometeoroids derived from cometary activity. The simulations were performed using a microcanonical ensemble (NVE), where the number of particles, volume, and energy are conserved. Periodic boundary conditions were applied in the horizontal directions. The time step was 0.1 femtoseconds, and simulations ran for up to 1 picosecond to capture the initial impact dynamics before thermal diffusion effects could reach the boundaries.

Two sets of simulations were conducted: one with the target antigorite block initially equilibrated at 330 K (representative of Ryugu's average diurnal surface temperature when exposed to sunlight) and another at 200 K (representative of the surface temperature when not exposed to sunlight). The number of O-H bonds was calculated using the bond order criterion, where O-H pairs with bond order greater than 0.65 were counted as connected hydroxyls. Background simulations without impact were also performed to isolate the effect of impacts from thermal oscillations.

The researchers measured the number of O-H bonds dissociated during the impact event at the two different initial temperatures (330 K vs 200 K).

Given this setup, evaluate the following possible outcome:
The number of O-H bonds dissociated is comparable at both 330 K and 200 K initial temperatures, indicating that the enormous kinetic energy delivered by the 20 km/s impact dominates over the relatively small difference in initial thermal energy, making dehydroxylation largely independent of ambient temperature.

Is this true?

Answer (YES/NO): YES